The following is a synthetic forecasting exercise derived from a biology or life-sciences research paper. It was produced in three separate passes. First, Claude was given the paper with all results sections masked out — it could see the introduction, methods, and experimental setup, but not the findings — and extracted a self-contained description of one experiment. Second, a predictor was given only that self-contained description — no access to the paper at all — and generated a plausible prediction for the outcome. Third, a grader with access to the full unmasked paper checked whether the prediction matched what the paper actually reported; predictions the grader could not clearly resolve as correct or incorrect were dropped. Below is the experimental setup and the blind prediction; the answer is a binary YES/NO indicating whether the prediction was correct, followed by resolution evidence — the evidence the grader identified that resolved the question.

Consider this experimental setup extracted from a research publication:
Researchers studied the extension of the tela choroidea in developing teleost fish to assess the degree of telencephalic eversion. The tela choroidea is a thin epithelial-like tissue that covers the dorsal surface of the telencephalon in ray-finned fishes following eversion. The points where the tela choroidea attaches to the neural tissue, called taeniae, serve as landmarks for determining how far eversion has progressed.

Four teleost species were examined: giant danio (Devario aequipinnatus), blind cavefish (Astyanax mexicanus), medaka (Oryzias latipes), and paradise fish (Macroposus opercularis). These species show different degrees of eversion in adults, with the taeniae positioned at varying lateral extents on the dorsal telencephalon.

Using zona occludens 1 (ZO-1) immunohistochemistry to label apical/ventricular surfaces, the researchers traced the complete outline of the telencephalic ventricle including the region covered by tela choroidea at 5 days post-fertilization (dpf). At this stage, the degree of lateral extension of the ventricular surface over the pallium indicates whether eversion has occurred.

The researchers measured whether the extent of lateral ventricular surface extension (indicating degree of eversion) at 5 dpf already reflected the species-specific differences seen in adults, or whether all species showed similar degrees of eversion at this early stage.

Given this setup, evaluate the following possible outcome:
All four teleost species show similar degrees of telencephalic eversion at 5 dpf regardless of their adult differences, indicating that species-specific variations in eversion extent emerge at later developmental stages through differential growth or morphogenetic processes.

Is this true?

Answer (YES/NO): YES